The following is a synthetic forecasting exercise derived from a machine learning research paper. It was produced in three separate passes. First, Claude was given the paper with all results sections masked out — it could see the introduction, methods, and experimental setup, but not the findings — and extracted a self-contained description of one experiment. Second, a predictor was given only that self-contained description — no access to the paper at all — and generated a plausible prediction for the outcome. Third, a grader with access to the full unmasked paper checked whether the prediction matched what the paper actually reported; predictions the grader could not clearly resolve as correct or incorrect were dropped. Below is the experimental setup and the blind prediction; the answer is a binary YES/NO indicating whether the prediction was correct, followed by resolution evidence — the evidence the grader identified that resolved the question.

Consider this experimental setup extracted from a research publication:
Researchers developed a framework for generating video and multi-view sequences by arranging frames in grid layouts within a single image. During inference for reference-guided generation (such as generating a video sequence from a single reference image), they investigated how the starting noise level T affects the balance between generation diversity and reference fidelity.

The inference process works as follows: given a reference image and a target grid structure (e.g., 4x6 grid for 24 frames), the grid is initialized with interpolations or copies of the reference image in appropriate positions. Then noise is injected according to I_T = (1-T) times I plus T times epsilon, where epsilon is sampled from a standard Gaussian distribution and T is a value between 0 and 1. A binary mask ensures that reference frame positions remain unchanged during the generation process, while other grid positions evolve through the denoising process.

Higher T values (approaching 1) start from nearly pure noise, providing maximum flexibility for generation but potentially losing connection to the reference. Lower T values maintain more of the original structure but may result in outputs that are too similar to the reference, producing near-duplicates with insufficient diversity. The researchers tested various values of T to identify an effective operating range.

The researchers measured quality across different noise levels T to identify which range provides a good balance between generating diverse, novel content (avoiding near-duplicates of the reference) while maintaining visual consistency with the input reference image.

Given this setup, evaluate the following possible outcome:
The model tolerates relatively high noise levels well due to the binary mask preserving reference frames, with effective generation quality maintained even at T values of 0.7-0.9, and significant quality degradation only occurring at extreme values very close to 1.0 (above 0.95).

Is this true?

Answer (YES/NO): NO